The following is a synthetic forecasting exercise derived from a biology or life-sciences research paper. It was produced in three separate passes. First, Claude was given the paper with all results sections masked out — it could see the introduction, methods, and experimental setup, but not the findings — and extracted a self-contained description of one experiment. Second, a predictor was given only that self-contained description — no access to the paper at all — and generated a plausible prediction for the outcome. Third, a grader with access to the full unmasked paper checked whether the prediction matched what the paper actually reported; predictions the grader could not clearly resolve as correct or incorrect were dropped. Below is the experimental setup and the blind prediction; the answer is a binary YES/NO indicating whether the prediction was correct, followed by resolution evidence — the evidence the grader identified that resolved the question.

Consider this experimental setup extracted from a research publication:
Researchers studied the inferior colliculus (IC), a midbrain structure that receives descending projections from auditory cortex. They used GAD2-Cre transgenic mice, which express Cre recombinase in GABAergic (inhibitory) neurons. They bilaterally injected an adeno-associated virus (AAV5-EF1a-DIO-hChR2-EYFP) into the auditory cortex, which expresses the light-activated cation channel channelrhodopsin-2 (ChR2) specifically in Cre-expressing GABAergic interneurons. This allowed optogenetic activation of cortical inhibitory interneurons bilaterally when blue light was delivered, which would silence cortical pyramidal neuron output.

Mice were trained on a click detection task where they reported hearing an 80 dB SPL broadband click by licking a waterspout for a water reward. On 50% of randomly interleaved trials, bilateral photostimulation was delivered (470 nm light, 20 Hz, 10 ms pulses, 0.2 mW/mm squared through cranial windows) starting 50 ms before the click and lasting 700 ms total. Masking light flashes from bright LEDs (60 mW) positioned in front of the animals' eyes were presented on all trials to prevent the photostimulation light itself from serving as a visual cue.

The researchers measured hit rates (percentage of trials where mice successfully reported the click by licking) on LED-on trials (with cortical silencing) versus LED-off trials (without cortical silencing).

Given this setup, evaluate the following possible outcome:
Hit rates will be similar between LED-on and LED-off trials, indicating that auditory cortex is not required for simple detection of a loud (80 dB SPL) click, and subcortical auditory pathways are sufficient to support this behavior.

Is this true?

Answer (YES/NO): NO